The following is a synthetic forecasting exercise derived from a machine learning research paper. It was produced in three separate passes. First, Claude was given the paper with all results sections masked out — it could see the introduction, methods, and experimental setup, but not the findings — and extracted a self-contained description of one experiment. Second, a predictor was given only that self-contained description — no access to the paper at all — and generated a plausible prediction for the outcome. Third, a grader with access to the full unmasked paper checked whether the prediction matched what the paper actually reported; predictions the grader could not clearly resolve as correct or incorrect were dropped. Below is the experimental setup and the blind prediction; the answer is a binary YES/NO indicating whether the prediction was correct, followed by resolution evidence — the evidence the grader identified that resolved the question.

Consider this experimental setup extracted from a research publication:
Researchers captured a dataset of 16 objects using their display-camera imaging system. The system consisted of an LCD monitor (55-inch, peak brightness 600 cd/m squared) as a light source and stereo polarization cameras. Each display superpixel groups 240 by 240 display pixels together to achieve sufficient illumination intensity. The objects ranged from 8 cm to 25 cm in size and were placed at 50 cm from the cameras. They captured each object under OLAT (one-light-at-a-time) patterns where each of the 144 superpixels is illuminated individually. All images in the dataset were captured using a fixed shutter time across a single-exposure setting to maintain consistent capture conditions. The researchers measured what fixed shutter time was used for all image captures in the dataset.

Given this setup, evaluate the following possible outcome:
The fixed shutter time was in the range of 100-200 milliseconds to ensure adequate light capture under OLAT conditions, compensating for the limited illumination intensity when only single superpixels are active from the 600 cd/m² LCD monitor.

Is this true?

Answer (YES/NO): NO